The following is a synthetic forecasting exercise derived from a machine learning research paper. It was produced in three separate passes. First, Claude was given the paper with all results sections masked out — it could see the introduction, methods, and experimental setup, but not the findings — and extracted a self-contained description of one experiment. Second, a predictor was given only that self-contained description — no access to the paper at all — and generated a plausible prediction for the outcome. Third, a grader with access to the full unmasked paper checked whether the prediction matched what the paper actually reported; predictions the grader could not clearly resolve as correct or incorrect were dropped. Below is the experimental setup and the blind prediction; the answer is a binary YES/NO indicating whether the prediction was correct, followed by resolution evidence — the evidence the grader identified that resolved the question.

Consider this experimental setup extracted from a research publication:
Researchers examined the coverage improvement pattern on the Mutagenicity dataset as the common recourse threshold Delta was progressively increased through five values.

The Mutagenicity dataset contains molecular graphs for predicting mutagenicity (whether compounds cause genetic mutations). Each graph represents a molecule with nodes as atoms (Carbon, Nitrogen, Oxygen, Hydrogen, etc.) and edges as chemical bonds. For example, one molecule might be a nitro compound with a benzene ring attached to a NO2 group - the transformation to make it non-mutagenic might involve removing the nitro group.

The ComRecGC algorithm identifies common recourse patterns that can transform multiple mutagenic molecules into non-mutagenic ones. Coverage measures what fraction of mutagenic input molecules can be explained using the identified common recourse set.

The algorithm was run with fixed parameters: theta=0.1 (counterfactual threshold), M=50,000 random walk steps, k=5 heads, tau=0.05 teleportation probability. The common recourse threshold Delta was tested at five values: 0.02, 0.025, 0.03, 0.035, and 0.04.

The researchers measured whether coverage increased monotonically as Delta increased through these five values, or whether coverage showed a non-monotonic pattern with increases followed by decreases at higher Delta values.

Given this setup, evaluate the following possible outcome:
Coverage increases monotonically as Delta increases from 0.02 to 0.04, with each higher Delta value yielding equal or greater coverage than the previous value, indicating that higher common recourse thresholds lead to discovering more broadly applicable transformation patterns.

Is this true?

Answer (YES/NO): YES